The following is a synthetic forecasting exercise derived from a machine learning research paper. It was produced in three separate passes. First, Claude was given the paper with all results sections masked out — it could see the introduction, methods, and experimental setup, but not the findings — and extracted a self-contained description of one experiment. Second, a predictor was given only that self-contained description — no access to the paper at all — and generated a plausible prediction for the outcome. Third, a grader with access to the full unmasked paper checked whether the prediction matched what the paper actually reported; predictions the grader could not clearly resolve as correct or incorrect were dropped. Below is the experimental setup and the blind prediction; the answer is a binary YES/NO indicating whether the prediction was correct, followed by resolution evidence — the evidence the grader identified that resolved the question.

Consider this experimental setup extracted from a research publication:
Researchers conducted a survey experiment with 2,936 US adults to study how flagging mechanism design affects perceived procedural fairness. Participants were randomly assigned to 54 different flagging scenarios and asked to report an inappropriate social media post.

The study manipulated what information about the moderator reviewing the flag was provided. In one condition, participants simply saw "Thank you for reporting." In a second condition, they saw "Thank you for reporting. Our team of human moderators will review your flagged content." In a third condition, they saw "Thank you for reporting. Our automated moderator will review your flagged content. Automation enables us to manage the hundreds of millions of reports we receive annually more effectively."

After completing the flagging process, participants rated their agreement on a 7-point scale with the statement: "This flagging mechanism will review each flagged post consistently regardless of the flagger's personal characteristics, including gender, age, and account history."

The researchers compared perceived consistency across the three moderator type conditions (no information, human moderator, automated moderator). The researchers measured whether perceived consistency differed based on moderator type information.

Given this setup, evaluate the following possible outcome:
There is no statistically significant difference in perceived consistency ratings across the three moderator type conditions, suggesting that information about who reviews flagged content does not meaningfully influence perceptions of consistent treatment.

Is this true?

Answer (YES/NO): YES